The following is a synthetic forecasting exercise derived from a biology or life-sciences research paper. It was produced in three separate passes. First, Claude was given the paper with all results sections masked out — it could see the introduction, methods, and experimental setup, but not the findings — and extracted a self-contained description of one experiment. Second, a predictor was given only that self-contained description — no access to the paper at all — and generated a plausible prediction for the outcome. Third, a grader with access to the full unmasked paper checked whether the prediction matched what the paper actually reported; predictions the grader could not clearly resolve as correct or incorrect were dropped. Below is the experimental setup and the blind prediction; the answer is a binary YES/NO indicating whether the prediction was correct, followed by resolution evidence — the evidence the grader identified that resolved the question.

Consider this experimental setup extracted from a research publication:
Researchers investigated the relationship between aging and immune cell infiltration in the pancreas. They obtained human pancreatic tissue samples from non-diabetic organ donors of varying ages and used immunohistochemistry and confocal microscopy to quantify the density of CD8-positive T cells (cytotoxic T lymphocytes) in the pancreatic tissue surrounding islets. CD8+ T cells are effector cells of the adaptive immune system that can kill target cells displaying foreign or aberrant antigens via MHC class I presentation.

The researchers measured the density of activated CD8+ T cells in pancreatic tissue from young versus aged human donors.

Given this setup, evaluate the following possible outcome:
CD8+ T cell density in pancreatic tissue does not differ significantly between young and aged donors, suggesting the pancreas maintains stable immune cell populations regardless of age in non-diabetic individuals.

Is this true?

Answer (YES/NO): NO